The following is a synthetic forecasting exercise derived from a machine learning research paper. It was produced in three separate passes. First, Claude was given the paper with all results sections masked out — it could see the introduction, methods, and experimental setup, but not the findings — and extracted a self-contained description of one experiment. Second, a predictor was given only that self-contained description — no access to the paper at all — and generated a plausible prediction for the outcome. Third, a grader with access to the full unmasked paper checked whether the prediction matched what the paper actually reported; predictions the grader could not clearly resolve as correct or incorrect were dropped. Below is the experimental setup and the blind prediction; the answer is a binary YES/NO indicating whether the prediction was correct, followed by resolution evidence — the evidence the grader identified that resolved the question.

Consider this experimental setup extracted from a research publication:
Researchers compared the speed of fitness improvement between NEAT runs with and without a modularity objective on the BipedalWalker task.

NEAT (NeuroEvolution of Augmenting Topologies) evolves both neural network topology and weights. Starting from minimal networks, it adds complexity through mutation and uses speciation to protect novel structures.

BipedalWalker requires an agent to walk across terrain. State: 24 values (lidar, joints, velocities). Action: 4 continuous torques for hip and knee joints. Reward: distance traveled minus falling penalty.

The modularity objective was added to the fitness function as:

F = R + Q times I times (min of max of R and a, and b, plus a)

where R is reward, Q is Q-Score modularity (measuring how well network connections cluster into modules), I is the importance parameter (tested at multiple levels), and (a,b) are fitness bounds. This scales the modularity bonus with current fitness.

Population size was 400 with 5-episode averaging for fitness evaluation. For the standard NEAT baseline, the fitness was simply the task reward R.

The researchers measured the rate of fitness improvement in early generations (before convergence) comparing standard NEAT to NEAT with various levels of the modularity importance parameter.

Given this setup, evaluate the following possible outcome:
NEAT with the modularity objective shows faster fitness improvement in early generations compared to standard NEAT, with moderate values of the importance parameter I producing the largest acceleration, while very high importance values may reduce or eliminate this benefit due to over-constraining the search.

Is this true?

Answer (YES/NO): NO